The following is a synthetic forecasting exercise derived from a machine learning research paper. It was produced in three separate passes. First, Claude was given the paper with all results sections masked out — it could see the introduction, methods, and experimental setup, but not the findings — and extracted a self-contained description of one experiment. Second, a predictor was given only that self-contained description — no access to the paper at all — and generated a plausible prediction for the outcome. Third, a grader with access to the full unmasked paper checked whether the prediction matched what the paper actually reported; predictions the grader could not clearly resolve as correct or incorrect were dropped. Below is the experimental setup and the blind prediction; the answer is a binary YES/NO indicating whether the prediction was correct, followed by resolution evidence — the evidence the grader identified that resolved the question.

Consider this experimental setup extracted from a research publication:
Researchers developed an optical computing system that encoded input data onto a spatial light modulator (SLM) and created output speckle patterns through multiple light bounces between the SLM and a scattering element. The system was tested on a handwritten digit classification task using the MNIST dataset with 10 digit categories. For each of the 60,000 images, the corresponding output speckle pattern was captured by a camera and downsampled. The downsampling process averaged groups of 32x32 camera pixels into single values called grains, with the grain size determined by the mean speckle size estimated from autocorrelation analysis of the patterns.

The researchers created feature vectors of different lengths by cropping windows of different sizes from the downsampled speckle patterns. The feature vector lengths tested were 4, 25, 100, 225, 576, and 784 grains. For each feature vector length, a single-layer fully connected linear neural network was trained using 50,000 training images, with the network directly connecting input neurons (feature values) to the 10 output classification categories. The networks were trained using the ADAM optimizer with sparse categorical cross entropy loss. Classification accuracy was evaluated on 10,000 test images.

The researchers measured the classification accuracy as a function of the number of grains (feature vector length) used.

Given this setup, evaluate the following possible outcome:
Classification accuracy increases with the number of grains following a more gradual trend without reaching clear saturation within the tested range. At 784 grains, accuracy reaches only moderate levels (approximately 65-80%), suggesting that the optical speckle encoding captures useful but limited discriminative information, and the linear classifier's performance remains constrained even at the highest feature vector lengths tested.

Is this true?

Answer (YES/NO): NO